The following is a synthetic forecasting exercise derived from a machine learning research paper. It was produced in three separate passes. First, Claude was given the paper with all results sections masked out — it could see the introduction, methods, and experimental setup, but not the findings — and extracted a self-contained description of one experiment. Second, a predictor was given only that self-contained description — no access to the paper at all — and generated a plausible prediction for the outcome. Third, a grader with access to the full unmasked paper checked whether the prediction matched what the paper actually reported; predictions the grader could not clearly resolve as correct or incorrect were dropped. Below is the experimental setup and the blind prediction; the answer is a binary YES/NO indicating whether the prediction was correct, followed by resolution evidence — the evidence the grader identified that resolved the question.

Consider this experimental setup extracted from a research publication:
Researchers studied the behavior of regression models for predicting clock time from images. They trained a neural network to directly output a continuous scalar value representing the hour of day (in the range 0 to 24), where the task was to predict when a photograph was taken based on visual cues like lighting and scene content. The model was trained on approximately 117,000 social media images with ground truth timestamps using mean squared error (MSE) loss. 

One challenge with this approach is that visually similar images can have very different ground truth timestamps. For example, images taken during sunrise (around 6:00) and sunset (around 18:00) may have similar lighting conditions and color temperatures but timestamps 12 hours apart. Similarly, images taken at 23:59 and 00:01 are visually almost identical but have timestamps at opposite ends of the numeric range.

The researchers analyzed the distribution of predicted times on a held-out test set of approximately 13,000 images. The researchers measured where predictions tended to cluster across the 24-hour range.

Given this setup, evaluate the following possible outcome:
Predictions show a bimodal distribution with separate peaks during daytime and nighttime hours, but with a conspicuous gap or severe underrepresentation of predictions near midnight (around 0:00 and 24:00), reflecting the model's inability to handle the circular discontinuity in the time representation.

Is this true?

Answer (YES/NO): NO